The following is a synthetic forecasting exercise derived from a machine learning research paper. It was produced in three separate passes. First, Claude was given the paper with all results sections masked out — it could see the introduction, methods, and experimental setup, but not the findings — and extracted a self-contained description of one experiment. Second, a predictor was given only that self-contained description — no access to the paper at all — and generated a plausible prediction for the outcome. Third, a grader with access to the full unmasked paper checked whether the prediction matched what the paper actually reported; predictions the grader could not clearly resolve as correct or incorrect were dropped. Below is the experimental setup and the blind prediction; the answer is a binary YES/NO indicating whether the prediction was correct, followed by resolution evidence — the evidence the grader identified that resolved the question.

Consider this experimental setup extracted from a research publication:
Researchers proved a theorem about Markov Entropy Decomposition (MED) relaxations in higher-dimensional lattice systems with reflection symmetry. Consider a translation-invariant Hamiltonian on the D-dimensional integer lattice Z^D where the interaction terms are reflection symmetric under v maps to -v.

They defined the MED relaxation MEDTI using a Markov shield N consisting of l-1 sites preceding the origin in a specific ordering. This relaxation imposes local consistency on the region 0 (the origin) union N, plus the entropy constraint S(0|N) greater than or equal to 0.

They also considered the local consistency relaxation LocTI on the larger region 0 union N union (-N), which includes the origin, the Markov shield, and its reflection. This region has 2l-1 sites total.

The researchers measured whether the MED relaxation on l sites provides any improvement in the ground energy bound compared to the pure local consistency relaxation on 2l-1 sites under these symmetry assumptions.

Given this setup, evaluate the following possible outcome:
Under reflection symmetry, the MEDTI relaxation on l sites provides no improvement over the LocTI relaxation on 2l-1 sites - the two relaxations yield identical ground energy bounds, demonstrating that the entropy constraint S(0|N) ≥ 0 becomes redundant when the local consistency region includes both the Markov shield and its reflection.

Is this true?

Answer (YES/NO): NO